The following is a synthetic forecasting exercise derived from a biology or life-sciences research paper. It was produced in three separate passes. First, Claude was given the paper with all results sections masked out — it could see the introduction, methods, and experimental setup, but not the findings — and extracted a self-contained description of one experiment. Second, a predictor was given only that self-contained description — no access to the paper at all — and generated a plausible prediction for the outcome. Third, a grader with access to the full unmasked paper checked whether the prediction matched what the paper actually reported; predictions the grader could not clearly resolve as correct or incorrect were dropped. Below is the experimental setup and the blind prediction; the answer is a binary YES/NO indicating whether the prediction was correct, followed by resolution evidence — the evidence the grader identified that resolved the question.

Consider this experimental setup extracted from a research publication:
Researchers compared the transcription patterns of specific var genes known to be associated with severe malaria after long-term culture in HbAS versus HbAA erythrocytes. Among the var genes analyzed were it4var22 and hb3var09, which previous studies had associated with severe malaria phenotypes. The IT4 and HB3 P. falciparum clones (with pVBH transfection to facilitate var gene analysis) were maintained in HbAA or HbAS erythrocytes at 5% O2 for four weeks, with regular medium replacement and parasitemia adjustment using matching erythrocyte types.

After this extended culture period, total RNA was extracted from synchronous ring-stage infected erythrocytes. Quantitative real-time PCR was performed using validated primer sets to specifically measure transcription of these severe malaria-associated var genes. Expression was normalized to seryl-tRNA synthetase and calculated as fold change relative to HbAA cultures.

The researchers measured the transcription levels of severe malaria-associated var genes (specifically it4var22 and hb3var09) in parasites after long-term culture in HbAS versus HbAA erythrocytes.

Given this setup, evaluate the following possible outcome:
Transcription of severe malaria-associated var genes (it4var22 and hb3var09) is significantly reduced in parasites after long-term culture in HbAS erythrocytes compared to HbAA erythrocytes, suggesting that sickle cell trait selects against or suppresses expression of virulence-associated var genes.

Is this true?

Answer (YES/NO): YES